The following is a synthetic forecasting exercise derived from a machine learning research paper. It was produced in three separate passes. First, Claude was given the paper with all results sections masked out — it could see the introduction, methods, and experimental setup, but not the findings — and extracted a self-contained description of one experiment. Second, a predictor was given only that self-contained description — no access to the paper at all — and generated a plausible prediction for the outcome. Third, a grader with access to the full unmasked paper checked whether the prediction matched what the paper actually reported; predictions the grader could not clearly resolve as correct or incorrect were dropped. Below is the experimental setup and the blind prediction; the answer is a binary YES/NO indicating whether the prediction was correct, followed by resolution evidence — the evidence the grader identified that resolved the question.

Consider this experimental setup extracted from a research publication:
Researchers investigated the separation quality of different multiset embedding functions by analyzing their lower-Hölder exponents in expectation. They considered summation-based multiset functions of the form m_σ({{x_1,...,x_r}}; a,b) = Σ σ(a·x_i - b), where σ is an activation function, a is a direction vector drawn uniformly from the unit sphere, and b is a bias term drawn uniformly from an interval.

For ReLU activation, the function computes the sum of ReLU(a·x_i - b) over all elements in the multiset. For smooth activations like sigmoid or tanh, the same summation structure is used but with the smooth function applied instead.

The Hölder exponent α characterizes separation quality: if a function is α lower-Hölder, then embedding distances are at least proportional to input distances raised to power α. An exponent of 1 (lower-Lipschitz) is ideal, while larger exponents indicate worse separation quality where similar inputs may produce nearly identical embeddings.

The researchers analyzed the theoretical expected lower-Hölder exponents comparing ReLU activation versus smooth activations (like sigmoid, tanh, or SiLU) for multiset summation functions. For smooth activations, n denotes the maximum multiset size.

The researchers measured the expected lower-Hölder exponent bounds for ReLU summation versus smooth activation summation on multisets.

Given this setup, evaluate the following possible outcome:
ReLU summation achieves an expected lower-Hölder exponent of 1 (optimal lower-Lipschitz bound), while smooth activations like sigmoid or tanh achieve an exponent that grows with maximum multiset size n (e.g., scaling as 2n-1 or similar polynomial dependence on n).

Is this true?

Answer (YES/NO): NO